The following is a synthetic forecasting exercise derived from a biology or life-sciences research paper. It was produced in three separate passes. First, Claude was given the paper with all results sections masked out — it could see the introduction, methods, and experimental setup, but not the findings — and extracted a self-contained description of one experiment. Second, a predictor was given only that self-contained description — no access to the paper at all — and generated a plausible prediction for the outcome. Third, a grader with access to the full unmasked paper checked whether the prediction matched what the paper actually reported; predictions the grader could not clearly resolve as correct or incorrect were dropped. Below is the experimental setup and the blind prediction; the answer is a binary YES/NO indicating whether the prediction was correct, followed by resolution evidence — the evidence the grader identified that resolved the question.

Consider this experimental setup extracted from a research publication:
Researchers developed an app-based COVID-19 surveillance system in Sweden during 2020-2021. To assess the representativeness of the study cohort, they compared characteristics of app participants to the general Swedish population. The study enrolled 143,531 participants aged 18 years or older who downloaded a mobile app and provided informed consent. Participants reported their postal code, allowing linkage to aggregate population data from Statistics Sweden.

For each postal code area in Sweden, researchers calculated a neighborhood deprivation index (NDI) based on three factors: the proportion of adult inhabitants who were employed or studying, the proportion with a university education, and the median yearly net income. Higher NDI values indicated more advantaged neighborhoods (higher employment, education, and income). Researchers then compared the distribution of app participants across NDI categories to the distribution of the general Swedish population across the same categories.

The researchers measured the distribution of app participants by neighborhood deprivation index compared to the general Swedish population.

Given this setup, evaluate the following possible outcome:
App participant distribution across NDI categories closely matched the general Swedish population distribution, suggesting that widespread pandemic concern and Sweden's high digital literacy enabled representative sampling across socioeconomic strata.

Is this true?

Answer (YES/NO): NO